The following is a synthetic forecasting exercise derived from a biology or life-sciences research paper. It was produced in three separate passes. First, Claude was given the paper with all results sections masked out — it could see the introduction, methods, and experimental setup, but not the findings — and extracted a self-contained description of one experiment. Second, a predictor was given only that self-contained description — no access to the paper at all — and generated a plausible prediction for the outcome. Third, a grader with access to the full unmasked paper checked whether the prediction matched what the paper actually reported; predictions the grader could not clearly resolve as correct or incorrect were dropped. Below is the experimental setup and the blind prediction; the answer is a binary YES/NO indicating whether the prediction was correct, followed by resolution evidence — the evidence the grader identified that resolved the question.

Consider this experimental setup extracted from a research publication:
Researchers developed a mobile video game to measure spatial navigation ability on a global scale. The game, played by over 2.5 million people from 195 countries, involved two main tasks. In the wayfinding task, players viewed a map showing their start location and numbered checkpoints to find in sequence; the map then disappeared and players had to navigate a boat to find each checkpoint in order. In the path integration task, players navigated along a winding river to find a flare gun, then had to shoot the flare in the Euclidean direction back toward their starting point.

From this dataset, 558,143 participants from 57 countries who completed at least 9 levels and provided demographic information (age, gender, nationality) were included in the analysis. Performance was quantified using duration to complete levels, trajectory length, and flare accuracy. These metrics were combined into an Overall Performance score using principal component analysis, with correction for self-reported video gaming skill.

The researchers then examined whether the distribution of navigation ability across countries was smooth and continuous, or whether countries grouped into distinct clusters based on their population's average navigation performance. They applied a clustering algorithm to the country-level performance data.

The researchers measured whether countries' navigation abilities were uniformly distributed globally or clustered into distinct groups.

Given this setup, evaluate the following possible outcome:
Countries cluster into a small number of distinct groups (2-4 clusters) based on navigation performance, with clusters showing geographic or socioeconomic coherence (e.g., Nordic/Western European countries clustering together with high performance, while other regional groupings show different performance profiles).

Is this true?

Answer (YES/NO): NO